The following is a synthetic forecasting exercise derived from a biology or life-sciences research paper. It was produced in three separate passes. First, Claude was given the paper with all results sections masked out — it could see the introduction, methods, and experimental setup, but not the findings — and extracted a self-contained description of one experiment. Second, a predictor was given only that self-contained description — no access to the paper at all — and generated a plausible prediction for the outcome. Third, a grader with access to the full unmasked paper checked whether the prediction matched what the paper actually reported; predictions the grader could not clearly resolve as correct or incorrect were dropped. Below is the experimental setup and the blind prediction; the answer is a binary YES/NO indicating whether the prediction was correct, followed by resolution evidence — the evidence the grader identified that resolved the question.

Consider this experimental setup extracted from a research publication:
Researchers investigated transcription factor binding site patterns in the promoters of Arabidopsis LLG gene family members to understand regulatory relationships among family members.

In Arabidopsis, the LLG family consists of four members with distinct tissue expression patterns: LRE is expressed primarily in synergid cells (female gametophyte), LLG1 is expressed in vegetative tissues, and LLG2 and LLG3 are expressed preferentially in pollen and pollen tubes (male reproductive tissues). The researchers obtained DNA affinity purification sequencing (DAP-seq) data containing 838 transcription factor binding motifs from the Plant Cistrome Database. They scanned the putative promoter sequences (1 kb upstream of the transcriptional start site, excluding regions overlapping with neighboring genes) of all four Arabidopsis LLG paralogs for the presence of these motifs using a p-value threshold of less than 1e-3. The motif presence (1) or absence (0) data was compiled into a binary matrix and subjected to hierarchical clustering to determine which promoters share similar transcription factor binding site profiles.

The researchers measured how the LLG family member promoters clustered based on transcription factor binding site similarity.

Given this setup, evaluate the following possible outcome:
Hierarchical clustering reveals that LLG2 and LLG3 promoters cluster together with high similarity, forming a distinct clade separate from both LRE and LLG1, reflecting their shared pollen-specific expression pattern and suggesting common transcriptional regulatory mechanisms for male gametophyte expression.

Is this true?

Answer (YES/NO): YES